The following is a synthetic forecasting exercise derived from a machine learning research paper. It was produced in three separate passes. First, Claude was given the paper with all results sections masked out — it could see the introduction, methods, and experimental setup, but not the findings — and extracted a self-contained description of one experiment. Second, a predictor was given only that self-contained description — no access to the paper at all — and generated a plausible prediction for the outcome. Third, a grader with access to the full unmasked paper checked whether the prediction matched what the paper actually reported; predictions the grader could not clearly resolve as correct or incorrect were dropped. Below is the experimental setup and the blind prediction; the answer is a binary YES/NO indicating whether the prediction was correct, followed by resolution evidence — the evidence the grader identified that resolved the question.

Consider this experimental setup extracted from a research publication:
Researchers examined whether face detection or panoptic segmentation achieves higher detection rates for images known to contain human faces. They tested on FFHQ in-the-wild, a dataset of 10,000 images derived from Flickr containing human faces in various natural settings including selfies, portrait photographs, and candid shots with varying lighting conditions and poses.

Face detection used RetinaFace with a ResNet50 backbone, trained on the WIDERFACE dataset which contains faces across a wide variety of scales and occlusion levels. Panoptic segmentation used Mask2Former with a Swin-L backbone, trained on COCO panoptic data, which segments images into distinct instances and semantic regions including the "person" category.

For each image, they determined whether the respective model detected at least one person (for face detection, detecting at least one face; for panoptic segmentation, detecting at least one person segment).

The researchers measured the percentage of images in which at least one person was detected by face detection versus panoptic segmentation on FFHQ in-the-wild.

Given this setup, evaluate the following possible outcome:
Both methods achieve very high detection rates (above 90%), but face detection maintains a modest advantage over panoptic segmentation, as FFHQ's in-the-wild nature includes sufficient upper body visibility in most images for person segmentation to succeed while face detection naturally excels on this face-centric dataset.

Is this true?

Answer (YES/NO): YES